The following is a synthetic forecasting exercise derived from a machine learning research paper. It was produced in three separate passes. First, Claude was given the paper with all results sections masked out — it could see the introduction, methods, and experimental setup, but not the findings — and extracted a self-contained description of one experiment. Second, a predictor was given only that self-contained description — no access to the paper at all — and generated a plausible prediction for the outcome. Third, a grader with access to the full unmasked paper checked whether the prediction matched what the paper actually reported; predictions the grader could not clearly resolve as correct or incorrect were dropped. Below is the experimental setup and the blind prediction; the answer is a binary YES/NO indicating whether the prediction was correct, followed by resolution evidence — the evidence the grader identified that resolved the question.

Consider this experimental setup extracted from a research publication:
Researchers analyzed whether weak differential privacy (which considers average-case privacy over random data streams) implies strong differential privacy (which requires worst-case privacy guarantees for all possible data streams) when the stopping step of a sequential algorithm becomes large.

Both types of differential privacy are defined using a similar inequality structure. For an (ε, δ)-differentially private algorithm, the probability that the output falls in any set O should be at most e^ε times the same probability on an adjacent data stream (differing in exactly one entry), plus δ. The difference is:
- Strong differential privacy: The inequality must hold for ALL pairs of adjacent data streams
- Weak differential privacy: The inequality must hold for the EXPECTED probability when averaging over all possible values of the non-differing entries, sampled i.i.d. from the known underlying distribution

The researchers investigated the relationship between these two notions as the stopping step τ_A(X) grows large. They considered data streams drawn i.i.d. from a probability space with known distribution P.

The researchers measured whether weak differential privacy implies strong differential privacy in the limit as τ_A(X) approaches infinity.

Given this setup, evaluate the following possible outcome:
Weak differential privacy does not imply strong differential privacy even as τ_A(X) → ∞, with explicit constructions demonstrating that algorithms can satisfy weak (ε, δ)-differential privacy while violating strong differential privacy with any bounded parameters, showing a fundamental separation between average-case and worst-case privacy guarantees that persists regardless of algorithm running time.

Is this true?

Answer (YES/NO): NO